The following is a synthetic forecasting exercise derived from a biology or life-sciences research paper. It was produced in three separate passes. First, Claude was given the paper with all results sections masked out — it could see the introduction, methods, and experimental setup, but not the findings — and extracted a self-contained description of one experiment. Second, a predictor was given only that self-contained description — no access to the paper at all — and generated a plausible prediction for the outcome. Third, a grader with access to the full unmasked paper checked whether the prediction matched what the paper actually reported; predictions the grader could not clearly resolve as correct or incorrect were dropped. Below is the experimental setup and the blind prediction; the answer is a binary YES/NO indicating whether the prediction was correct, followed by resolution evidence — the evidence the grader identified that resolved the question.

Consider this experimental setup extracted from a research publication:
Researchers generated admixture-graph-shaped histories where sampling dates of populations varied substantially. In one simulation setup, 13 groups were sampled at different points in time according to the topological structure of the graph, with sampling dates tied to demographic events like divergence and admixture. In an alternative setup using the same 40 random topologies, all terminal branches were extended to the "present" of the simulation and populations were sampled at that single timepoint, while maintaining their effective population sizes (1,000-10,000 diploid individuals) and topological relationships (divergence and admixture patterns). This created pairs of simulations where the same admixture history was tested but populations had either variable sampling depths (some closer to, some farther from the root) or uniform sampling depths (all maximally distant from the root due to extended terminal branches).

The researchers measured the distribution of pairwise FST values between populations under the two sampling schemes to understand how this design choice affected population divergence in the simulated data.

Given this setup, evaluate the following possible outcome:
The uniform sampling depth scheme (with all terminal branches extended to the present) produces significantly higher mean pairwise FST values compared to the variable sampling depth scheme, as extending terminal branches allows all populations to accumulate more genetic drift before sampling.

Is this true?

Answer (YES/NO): YES